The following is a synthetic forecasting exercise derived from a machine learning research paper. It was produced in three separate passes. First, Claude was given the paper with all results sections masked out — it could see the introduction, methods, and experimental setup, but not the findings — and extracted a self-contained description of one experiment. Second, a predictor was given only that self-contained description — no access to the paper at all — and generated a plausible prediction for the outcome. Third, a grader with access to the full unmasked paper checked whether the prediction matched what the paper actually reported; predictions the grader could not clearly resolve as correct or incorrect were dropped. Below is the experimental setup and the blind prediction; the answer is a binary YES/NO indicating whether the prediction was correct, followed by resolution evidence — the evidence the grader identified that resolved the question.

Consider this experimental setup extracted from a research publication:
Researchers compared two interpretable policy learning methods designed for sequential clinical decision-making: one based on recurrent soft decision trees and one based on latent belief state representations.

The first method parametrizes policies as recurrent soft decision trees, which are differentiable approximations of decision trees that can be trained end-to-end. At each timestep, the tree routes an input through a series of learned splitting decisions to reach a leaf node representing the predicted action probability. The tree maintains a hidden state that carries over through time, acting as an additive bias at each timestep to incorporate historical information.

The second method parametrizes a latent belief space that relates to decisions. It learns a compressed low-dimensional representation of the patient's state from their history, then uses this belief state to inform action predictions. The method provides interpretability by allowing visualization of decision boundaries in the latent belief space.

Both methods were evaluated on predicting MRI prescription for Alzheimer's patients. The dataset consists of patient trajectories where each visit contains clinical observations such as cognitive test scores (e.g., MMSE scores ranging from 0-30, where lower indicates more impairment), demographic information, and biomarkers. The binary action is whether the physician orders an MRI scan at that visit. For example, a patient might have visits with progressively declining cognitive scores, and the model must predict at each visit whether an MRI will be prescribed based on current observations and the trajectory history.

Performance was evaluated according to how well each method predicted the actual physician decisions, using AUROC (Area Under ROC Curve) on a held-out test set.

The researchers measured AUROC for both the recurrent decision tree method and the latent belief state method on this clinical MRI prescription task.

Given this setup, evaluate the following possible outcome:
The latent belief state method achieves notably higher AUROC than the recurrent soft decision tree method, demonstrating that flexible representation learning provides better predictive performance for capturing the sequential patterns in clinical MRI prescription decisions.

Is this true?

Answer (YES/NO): NO